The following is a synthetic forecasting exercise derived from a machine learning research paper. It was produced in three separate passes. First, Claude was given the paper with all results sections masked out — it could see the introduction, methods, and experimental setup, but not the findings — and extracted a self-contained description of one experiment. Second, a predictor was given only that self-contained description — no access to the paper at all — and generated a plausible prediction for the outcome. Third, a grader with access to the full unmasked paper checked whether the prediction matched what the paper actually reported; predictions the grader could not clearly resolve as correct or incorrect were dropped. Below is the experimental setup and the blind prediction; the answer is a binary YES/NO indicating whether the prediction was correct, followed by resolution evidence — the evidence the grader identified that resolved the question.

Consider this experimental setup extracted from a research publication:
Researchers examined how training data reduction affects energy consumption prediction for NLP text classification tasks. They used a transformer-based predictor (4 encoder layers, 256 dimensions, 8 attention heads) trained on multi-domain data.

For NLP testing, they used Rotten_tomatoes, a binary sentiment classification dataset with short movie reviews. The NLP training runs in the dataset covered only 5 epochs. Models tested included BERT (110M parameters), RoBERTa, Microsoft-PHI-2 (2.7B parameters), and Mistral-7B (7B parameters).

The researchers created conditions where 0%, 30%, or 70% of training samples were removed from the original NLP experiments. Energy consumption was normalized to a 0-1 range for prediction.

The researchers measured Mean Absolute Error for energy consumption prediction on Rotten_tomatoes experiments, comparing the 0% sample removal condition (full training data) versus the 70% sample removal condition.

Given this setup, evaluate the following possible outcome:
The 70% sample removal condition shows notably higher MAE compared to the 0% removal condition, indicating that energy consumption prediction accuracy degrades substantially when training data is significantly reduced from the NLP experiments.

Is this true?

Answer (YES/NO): YES